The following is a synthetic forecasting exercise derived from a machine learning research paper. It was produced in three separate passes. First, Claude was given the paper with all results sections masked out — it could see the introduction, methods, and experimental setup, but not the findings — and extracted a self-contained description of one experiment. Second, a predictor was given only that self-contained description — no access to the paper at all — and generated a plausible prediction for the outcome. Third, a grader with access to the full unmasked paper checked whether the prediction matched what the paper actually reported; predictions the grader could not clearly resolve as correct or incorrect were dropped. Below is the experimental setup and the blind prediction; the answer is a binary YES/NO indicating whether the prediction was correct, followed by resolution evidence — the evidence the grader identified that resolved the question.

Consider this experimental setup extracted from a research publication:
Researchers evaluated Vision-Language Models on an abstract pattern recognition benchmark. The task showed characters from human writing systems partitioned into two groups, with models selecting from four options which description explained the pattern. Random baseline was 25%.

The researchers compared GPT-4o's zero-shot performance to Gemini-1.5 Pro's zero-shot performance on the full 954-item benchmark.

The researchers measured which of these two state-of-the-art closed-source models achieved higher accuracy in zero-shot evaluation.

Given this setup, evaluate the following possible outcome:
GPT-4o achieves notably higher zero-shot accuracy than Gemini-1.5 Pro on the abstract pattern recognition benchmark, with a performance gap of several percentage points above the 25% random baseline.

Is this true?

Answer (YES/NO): YES